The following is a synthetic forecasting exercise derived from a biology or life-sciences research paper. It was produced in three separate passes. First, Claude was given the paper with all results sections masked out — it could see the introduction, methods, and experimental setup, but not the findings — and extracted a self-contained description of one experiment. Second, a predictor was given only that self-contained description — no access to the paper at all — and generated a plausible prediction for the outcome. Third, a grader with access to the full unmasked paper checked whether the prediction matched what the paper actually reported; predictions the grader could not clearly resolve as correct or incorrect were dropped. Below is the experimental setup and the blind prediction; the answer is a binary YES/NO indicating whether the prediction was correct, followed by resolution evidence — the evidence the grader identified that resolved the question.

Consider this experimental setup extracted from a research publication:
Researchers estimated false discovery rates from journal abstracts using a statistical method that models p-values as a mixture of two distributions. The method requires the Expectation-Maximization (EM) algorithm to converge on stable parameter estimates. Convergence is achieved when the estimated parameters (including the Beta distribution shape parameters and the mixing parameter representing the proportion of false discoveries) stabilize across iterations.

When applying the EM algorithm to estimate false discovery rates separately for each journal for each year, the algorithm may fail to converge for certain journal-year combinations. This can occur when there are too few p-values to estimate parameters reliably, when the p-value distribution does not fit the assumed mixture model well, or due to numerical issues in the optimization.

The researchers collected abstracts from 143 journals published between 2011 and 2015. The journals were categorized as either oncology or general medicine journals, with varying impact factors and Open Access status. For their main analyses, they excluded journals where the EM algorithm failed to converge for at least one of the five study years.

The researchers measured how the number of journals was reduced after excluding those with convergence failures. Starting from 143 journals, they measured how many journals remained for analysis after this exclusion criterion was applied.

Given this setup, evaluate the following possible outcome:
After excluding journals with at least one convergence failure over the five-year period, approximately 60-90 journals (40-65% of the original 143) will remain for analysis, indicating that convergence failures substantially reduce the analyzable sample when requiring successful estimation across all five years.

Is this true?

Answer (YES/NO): NO